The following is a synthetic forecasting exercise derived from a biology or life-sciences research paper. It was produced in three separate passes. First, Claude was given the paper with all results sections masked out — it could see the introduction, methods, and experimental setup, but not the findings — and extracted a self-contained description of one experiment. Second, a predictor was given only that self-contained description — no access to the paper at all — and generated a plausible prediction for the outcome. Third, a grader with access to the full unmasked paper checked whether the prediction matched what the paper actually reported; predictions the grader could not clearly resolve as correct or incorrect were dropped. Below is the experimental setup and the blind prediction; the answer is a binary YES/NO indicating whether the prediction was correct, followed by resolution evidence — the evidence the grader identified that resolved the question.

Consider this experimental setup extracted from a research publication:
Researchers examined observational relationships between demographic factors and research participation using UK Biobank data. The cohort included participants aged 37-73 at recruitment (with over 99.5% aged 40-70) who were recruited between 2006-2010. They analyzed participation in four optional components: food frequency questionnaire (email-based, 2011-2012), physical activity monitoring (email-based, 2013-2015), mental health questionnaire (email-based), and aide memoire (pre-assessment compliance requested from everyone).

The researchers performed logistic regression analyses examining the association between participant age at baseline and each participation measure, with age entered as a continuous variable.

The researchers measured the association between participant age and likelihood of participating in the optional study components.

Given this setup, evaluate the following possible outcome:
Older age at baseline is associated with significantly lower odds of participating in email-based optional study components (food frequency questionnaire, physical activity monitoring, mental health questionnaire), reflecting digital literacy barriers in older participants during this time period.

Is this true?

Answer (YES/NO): NO